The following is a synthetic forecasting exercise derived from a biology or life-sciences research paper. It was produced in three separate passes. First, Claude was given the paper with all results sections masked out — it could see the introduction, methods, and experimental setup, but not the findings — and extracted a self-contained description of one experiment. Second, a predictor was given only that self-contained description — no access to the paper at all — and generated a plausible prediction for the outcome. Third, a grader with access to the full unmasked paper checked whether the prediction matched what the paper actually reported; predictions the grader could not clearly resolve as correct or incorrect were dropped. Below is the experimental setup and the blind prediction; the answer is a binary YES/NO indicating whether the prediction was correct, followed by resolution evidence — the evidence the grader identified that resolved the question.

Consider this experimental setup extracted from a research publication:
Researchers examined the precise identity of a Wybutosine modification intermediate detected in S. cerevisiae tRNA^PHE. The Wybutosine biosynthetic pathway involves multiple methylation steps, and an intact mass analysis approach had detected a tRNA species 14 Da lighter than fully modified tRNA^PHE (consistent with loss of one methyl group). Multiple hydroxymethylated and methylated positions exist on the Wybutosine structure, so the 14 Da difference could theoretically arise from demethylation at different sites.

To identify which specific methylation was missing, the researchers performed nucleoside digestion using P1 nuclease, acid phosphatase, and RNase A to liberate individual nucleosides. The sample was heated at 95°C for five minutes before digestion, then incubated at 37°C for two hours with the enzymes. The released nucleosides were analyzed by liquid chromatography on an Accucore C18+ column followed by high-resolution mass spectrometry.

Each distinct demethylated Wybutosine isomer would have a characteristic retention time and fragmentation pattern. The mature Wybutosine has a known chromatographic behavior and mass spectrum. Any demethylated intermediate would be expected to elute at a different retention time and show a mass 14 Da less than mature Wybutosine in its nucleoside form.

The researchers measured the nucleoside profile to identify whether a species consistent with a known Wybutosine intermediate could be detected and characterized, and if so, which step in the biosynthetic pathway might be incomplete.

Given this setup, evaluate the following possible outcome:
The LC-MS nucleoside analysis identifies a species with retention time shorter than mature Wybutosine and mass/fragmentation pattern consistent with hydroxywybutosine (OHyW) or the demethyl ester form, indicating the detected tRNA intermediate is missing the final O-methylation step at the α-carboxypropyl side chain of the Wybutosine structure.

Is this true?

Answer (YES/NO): NO